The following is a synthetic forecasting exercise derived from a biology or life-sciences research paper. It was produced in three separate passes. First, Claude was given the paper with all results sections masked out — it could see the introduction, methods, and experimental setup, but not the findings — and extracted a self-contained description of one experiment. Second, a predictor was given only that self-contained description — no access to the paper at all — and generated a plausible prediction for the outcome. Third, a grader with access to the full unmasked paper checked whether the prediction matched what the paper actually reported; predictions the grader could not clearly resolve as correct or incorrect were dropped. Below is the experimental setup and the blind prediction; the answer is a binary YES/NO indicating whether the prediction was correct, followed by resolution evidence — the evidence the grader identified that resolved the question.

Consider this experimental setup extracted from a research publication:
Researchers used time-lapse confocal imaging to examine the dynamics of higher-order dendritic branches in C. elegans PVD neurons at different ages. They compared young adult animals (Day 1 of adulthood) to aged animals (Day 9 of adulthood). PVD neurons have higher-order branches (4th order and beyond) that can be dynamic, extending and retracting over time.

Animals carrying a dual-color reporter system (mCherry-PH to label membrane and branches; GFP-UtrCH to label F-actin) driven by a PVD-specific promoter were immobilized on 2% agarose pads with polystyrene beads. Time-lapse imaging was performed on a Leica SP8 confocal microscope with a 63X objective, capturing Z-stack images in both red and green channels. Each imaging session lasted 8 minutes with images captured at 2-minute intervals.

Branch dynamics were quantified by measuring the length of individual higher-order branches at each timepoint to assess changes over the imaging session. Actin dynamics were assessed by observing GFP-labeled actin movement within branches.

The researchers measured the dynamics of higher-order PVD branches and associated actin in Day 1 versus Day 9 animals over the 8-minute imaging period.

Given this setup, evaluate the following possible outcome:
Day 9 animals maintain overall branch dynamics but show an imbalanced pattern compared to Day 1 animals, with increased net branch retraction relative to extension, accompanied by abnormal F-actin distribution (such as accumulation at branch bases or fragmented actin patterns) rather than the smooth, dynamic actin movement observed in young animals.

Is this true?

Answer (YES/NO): NO